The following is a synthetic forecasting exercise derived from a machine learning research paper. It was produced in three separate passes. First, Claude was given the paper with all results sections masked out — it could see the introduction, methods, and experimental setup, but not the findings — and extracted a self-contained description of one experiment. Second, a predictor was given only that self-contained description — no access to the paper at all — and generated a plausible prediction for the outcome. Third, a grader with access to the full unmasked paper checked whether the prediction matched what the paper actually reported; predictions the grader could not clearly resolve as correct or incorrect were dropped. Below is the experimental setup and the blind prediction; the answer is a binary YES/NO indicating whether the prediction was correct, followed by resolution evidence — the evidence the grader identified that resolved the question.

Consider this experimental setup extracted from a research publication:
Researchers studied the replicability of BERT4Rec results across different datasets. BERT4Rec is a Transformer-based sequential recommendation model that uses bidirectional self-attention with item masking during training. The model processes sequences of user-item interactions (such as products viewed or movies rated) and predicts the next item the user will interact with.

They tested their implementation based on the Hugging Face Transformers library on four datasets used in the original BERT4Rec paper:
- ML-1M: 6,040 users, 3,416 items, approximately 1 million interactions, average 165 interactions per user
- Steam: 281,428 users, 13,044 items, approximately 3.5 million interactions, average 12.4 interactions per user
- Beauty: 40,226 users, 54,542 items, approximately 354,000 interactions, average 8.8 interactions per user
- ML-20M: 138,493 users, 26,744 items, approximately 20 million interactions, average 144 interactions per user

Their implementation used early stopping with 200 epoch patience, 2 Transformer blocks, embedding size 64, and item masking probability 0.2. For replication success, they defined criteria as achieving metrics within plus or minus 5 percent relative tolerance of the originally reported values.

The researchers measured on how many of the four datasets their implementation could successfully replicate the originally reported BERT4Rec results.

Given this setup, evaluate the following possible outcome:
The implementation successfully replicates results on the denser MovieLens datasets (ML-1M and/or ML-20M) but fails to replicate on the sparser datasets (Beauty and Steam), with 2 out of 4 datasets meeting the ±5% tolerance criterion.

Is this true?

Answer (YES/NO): NO